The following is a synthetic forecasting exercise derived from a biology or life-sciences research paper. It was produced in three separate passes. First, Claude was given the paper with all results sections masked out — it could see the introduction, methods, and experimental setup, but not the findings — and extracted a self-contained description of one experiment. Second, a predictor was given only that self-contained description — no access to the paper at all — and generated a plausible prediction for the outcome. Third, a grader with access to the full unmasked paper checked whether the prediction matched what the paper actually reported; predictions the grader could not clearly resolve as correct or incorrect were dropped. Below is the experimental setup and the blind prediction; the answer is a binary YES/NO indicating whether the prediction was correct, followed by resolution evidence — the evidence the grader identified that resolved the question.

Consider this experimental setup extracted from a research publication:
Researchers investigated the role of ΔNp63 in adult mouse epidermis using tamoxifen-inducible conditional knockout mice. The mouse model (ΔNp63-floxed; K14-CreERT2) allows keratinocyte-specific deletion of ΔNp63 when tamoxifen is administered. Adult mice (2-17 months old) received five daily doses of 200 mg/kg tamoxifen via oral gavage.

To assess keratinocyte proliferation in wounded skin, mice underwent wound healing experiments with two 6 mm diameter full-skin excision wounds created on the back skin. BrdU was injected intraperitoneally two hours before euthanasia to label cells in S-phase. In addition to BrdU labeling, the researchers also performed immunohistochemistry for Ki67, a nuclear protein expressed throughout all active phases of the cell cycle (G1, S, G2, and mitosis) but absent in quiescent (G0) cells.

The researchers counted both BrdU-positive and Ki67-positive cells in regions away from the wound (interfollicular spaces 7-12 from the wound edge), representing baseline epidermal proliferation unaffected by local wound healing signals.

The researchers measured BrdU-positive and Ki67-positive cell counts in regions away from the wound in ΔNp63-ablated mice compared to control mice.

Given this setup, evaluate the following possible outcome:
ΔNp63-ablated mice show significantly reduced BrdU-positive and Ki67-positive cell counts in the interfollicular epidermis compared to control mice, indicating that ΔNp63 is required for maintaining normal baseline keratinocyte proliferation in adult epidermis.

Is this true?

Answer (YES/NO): NO